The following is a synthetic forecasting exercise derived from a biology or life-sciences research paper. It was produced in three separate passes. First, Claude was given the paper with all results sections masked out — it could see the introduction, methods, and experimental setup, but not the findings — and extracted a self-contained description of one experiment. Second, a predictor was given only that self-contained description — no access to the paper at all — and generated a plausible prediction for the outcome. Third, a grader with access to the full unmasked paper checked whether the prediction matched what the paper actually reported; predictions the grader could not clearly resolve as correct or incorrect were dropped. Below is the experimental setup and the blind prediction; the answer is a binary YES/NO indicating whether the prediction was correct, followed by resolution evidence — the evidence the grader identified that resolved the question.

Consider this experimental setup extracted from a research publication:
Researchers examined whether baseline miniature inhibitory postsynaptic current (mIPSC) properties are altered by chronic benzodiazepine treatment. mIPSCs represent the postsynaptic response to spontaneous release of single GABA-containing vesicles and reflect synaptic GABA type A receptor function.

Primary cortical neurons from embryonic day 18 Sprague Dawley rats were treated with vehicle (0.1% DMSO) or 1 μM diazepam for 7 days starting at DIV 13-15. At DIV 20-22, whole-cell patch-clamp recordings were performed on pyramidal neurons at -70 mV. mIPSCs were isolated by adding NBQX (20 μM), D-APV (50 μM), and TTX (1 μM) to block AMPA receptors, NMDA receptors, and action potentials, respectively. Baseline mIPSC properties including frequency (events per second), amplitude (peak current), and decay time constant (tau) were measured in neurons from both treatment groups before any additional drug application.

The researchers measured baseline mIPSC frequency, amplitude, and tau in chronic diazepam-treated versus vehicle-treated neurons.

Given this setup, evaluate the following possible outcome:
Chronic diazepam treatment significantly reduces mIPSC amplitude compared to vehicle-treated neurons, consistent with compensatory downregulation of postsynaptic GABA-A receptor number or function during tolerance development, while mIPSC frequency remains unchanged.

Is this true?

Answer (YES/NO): NO